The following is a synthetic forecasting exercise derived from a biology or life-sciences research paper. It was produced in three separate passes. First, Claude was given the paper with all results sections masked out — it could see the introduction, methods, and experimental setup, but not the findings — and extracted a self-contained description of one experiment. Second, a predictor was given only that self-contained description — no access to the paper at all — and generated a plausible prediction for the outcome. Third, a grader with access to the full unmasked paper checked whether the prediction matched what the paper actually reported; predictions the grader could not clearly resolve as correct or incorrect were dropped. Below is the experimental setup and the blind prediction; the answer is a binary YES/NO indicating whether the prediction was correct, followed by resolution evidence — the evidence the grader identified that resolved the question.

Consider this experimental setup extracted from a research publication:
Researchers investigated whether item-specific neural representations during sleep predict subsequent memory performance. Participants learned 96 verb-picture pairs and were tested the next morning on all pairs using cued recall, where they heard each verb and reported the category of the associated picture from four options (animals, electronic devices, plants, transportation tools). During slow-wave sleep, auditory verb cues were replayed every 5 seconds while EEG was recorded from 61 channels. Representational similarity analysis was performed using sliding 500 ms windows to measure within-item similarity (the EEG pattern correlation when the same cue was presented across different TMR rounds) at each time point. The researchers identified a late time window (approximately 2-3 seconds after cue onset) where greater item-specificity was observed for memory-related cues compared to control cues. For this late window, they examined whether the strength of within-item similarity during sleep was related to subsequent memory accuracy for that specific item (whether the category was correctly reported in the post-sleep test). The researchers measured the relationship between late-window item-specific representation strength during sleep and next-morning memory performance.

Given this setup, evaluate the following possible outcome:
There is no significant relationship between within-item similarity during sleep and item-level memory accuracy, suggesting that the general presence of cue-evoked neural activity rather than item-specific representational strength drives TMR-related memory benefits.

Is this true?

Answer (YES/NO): NO